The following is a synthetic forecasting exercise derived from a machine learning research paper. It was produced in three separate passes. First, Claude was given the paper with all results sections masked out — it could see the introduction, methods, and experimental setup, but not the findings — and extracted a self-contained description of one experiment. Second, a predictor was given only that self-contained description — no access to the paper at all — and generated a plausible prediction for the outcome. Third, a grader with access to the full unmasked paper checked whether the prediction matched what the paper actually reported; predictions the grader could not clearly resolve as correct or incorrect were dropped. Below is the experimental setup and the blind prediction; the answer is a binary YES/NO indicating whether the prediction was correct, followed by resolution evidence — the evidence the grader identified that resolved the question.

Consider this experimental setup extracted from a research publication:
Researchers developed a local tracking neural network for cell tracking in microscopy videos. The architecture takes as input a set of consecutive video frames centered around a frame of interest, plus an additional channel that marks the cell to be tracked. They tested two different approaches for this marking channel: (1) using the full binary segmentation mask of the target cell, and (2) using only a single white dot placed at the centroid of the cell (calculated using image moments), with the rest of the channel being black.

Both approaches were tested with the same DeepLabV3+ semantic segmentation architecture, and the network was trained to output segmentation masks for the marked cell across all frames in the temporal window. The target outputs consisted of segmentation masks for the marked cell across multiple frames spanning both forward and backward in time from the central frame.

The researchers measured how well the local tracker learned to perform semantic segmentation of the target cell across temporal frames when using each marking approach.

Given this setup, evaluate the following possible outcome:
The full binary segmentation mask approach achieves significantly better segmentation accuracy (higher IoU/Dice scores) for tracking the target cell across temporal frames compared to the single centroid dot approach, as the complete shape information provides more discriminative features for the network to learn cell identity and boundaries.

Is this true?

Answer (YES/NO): NO